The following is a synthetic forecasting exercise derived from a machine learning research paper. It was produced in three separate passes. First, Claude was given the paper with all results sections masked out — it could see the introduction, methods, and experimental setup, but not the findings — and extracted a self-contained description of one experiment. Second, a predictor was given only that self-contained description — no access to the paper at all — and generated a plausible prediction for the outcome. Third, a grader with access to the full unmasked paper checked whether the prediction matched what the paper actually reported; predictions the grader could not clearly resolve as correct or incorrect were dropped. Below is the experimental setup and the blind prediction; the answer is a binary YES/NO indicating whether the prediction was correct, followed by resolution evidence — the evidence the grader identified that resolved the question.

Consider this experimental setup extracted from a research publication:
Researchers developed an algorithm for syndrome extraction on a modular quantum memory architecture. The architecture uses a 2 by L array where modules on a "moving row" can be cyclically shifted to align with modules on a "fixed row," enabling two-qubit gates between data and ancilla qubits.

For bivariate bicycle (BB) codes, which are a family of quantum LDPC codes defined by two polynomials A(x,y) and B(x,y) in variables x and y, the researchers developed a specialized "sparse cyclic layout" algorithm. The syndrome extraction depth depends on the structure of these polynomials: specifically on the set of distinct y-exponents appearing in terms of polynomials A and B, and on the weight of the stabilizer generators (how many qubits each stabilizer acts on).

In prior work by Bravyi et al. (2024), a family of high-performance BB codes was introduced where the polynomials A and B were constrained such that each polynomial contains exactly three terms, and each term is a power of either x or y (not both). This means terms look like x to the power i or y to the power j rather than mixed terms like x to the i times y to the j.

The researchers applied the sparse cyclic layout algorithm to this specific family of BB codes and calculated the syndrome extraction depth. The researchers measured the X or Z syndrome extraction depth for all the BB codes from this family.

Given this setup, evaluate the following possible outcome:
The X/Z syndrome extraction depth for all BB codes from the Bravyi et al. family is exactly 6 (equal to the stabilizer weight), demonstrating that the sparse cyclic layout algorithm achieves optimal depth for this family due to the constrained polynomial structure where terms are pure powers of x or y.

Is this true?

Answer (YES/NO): NO